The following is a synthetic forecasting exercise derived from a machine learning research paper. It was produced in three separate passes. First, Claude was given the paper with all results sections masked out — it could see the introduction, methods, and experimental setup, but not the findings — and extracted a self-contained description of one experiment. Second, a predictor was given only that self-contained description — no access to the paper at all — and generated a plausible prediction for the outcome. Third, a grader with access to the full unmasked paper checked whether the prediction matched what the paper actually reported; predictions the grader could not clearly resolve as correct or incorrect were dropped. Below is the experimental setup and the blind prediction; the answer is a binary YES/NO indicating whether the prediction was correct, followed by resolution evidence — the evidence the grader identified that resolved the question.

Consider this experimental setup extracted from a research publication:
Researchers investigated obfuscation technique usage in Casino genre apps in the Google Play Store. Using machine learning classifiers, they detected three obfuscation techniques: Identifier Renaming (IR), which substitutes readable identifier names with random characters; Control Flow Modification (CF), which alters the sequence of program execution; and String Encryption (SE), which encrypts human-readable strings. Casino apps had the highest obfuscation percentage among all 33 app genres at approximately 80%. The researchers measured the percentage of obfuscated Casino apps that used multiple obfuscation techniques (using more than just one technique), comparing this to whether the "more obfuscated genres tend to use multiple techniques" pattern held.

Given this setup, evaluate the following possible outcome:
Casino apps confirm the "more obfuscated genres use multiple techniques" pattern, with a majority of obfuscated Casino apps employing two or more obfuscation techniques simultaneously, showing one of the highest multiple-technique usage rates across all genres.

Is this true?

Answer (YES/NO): YES